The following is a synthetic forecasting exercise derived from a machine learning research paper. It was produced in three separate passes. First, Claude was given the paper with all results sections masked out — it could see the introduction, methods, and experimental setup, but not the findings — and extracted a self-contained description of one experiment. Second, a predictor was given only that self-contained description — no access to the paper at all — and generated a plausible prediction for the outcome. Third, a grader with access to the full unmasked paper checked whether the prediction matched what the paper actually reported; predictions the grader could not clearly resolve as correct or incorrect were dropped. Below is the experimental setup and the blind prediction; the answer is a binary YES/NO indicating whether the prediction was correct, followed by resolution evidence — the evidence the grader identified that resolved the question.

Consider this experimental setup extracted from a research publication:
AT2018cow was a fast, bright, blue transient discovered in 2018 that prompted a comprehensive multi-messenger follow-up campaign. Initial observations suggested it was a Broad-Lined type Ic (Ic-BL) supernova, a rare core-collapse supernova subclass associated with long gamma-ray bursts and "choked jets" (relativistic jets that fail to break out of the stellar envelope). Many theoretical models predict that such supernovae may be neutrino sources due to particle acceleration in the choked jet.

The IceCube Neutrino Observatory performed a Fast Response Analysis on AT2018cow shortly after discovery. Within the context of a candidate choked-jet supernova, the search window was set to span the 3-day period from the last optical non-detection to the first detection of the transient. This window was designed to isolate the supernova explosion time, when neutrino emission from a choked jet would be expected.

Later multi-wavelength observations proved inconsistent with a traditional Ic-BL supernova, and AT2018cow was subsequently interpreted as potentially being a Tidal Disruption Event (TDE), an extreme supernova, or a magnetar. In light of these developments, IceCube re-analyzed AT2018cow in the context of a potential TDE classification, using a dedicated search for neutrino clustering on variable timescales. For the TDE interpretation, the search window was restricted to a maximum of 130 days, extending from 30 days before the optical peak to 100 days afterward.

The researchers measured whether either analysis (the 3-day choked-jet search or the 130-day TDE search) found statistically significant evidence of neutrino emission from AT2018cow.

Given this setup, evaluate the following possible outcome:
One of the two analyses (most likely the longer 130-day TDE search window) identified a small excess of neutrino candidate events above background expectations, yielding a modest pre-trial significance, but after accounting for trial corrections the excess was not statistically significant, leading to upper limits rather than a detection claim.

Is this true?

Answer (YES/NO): NO